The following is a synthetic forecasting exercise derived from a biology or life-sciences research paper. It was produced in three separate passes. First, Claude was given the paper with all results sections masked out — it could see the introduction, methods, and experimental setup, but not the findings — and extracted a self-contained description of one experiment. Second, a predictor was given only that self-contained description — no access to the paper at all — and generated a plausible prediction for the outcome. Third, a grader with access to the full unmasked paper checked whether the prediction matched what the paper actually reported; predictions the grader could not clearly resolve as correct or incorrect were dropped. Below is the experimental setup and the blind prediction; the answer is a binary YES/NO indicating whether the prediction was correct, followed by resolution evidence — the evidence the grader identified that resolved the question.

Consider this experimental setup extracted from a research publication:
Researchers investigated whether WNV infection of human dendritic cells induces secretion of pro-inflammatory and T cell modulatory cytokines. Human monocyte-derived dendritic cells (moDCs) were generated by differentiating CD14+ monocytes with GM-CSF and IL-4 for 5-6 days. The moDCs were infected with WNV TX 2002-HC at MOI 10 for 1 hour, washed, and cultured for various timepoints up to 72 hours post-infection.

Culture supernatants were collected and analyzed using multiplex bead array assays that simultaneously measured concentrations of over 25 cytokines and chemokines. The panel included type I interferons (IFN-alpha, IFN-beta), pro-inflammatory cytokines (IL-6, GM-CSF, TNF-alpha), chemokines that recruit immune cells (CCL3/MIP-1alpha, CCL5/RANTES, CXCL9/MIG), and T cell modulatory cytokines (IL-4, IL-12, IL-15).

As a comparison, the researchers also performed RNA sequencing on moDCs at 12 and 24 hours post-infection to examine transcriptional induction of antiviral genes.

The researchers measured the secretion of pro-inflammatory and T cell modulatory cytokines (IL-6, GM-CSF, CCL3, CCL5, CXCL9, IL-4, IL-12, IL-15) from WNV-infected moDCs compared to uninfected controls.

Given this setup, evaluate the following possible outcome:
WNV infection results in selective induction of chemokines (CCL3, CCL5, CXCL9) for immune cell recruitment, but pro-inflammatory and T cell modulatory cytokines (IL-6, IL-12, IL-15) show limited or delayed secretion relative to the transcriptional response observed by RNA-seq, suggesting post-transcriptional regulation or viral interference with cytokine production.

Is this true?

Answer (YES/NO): NO